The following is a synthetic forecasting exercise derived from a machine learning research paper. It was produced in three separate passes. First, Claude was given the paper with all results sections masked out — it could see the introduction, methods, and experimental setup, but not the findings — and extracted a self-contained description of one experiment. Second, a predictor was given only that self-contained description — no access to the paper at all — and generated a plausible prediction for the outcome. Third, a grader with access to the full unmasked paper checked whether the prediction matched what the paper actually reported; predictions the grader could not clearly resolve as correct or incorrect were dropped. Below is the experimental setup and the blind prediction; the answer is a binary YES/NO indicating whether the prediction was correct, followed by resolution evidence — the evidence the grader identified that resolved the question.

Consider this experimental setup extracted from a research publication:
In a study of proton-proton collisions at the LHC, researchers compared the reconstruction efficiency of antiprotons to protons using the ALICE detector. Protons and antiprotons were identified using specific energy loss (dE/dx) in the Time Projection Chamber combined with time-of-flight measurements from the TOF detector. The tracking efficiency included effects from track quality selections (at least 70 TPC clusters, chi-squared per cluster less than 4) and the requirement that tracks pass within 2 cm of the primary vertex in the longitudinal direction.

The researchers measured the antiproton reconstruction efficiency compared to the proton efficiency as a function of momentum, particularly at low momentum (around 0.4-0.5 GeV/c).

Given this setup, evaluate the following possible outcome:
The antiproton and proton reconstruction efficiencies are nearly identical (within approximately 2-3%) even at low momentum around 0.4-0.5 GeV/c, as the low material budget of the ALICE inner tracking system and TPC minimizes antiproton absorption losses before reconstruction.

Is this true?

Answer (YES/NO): NO